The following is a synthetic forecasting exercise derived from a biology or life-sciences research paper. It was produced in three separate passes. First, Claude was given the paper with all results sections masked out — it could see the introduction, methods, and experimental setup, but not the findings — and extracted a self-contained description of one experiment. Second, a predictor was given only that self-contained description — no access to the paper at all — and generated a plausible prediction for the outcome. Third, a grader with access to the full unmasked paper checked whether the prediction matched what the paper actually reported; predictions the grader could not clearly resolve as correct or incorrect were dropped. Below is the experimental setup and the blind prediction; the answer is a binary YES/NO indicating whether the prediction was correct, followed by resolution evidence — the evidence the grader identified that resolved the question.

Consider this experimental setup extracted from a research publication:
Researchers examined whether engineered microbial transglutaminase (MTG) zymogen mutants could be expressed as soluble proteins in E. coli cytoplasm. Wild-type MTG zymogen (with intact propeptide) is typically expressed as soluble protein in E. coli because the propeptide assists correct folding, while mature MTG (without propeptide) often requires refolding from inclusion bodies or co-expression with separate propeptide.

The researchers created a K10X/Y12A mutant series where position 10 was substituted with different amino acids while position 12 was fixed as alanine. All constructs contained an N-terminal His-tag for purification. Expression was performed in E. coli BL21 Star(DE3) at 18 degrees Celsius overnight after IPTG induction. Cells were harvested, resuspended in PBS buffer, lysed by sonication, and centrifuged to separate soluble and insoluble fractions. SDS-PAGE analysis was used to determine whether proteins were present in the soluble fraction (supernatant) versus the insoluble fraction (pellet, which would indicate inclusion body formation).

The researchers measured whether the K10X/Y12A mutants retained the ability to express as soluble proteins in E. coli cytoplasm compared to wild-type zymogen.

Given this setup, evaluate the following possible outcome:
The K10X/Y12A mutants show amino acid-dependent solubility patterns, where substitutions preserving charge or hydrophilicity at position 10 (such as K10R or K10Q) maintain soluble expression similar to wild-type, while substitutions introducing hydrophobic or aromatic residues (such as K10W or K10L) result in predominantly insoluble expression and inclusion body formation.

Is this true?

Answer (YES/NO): NO